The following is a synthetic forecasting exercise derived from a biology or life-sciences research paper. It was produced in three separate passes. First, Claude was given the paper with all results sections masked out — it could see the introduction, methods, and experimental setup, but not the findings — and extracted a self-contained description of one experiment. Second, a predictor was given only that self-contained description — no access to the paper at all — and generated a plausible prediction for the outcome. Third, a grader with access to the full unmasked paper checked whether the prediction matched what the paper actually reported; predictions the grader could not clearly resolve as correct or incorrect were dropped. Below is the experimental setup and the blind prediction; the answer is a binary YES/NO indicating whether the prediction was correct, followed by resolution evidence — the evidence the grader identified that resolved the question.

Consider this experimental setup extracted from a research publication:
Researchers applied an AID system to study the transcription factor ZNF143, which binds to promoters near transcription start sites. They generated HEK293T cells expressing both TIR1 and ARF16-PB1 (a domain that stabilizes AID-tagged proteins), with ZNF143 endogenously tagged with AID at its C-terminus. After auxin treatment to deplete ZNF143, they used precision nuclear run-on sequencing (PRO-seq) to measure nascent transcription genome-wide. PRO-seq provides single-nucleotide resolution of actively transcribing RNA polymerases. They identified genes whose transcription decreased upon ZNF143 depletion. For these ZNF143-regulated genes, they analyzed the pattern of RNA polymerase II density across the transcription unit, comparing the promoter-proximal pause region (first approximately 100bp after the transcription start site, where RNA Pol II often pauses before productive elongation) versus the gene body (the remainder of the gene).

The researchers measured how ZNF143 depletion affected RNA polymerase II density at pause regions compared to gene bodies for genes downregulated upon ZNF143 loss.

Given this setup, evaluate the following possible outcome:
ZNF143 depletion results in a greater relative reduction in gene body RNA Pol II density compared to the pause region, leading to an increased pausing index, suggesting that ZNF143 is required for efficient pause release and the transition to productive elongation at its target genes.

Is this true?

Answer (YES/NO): NO